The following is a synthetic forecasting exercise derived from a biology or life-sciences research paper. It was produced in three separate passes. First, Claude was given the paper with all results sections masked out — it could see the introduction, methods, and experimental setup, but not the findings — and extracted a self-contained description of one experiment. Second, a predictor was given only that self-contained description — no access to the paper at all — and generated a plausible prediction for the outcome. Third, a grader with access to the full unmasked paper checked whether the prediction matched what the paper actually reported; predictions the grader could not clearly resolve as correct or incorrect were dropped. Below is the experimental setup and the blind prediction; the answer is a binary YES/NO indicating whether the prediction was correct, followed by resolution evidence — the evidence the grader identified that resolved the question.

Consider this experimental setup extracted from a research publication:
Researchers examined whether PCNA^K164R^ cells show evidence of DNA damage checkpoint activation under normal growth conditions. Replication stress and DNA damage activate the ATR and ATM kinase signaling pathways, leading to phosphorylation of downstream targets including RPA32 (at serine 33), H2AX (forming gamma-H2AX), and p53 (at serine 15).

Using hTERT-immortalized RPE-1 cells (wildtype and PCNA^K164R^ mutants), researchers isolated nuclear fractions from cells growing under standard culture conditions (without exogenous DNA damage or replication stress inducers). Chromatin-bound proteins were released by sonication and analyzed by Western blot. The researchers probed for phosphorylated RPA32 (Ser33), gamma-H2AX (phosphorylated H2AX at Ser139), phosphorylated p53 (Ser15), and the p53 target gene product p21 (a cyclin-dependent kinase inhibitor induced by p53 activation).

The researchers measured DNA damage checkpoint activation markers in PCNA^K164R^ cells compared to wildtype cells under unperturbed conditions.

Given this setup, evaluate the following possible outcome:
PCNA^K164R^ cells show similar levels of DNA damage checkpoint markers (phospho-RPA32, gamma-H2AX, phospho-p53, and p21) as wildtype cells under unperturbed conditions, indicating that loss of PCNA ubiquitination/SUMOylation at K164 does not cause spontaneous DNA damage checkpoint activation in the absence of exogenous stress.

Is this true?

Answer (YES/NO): NO